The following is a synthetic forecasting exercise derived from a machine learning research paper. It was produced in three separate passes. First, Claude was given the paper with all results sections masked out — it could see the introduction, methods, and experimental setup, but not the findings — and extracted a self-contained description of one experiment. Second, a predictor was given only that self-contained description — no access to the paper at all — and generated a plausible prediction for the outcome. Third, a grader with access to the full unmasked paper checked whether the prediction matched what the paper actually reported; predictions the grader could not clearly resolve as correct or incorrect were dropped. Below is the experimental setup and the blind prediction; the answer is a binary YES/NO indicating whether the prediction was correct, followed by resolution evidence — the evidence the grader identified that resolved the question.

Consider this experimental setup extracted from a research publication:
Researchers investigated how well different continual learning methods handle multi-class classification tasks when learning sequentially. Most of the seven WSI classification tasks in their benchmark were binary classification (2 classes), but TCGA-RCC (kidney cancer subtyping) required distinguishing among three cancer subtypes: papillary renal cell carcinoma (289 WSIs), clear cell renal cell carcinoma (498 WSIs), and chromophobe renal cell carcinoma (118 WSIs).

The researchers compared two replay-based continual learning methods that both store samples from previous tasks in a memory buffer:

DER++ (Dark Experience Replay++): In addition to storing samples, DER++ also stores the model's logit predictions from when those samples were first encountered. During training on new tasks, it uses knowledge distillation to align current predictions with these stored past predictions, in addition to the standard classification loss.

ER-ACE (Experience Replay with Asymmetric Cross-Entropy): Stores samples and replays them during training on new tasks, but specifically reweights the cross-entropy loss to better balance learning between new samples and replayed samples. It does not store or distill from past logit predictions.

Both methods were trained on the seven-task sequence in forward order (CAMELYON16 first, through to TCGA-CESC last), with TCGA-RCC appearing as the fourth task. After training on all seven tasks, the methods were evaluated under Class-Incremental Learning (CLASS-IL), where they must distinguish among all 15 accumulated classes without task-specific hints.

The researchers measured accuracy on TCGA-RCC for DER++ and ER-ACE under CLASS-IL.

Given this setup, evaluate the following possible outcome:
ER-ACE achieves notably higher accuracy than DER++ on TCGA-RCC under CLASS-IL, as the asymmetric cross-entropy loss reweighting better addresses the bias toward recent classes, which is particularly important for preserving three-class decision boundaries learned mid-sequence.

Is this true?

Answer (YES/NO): NO